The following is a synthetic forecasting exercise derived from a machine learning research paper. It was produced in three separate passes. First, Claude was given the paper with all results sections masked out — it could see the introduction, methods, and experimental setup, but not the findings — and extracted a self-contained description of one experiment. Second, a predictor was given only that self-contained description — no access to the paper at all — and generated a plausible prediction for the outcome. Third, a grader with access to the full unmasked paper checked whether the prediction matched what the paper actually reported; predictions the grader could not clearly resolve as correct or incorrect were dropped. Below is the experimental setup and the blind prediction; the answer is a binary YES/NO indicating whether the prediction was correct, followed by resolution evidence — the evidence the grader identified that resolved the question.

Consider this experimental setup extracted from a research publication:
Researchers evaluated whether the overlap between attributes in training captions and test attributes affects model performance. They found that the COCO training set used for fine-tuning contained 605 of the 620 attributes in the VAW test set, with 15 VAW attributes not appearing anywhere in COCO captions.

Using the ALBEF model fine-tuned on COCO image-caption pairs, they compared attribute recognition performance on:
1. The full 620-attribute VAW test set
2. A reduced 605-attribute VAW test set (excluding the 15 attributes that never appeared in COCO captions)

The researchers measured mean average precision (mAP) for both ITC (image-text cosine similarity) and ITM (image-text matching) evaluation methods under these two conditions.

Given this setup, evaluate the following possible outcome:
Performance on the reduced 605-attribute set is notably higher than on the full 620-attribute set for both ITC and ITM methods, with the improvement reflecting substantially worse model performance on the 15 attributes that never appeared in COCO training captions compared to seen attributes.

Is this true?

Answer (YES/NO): NO